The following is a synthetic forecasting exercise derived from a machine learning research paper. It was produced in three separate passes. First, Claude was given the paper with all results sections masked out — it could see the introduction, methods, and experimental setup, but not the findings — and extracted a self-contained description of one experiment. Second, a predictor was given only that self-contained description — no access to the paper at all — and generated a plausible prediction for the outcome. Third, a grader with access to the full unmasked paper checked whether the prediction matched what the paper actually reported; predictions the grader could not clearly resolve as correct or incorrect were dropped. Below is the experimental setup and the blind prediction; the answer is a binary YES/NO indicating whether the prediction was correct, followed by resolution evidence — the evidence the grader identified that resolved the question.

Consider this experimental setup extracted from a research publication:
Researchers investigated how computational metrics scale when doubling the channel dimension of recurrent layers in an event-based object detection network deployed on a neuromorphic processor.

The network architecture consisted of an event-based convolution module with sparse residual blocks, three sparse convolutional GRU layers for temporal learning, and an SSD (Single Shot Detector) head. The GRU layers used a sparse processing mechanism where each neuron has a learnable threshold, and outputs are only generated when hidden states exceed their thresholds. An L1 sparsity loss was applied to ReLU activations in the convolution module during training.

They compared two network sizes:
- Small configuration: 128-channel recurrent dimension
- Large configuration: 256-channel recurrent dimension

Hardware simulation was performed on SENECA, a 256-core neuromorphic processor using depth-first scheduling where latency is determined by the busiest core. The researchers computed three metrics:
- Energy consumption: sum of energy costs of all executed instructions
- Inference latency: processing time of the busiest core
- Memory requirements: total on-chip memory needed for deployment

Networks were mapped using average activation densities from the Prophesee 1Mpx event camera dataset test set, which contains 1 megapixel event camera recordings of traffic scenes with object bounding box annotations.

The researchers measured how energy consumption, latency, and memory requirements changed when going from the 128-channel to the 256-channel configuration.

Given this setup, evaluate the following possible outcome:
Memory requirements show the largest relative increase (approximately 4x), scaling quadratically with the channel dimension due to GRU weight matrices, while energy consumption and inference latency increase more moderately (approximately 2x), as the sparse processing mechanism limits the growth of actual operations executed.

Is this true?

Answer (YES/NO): NO